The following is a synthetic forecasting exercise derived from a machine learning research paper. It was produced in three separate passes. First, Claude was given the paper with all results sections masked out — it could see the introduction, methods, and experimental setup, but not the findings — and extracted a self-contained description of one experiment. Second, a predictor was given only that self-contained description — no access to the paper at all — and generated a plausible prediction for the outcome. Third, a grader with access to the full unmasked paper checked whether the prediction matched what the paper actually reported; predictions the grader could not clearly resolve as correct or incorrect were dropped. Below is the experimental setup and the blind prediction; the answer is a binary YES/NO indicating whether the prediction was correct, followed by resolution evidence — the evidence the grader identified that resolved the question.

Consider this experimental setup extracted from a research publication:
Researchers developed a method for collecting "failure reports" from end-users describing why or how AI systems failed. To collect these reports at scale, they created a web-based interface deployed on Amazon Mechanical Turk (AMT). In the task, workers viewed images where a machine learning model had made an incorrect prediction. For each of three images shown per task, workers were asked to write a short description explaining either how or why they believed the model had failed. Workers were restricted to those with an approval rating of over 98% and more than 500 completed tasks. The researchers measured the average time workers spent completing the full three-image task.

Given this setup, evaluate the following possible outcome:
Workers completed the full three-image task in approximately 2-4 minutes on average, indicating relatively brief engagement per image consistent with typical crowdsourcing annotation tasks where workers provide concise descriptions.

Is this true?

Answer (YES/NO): NO